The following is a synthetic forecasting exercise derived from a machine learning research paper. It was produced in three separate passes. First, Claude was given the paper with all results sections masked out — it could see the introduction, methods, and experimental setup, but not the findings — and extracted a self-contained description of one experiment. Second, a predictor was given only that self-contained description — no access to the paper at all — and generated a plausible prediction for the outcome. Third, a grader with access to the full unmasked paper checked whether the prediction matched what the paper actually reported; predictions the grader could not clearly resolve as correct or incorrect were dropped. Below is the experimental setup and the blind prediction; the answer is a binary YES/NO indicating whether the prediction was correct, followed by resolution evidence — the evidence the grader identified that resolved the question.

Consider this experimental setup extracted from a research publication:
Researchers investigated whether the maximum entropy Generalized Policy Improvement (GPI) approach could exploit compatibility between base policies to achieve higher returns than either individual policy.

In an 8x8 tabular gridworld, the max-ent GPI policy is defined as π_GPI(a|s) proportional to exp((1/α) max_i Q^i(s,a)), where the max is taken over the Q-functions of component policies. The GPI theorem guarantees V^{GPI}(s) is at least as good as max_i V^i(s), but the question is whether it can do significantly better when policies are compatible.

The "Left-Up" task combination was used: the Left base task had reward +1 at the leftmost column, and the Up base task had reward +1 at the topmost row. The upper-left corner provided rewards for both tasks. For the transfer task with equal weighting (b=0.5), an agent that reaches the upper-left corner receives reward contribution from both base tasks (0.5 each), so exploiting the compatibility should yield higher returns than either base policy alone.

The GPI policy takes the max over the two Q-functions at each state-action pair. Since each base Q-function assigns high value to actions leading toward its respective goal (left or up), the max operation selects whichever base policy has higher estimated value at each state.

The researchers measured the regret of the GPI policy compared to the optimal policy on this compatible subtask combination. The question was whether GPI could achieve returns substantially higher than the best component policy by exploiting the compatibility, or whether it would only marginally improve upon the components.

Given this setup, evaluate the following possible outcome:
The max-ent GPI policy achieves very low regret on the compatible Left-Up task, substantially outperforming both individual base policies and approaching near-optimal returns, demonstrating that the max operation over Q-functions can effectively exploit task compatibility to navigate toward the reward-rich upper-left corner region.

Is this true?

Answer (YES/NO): NO